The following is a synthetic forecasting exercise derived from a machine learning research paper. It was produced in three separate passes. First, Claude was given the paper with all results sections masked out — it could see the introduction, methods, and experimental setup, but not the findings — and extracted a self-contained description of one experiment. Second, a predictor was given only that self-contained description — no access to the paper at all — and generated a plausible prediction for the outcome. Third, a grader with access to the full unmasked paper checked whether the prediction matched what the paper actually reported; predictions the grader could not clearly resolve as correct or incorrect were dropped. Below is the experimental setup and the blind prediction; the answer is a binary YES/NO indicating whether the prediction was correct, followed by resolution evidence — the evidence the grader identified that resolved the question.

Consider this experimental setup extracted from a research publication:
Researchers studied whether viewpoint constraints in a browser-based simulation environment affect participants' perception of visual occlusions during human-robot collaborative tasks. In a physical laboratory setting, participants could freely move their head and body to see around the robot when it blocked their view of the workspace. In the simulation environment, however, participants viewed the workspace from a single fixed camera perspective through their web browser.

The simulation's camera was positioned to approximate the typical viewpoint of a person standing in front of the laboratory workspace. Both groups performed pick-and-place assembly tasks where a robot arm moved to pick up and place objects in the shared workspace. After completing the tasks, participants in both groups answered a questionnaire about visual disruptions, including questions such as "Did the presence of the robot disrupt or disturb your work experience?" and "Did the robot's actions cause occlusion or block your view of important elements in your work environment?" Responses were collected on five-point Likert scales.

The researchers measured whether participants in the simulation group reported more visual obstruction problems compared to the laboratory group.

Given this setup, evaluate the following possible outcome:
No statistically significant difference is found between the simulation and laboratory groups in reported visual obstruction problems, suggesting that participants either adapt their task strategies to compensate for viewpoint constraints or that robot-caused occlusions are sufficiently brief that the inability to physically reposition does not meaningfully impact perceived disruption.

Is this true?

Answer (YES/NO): YES